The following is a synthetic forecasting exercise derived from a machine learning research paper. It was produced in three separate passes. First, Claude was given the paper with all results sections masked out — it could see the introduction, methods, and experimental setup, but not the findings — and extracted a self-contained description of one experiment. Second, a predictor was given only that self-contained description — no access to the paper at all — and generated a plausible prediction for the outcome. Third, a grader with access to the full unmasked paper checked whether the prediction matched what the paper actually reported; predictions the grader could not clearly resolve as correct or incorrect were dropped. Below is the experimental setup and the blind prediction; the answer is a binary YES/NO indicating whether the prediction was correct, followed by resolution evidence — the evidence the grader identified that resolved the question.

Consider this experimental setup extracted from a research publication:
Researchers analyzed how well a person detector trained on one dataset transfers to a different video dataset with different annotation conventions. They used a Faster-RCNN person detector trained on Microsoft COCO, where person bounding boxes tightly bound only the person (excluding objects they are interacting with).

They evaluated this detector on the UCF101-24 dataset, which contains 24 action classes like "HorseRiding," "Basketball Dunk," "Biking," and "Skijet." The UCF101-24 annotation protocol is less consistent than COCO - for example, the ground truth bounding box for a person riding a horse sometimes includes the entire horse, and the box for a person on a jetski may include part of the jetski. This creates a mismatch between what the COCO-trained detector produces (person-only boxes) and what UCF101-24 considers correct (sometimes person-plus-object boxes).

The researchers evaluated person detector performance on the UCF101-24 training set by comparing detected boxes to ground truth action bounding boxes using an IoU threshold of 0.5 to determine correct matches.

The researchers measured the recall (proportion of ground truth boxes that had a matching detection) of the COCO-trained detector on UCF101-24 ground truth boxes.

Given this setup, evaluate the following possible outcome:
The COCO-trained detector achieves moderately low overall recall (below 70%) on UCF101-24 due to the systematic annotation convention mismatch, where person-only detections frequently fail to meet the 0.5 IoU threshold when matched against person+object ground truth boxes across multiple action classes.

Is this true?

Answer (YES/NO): YES